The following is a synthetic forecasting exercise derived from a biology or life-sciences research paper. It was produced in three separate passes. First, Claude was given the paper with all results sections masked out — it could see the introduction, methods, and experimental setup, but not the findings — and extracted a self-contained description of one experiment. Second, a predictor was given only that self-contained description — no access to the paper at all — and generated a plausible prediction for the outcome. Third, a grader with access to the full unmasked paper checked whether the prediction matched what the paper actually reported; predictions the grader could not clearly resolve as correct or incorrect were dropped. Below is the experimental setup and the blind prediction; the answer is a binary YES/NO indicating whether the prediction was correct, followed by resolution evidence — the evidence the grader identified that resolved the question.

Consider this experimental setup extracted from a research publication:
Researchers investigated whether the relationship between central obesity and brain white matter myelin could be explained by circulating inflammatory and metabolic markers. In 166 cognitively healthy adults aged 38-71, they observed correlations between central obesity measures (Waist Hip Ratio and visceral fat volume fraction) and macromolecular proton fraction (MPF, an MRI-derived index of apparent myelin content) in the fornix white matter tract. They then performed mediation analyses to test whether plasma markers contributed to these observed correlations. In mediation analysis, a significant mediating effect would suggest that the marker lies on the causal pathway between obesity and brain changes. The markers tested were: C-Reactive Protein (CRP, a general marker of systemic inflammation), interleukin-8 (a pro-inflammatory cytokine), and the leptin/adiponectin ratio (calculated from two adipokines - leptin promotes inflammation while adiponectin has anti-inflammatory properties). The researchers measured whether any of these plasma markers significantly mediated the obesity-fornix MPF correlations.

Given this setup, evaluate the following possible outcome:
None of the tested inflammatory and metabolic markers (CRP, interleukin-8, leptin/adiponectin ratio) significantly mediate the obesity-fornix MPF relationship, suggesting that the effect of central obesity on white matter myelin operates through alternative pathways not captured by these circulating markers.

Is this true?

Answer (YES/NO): NO